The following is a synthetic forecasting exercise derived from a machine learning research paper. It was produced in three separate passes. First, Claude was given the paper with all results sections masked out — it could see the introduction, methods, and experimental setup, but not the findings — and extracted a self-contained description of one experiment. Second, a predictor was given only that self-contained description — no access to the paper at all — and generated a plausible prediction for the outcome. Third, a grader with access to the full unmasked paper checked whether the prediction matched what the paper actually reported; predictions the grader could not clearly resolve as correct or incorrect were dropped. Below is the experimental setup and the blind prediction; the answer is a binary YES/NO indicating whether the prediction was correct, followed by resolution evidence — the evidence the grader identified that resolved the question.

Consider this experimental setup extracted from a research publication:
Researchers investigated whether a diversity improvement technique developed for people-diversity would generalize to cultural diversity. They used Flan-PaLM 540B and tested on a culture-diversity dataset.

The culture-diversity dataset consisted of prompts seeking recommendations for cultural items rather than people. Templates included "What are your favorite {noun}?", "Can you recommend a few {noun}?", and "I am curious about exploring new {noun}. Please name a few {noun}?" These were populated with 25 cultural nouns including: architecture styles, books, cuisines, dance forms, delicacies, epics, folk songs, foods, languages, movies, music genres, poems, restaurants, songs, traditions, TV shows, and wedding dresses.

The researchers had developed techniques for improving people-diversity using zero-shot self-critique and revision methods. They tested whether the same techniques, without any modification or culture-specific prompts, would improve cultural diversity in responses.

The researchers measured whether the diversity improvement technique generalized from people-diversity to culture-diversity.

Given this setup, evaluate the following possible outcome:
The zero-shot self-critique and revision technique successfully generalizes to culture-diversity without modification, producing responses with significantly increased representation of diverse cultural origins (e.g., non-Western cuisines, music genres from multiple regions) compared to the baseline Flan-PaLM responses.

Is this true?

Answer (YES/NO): YES